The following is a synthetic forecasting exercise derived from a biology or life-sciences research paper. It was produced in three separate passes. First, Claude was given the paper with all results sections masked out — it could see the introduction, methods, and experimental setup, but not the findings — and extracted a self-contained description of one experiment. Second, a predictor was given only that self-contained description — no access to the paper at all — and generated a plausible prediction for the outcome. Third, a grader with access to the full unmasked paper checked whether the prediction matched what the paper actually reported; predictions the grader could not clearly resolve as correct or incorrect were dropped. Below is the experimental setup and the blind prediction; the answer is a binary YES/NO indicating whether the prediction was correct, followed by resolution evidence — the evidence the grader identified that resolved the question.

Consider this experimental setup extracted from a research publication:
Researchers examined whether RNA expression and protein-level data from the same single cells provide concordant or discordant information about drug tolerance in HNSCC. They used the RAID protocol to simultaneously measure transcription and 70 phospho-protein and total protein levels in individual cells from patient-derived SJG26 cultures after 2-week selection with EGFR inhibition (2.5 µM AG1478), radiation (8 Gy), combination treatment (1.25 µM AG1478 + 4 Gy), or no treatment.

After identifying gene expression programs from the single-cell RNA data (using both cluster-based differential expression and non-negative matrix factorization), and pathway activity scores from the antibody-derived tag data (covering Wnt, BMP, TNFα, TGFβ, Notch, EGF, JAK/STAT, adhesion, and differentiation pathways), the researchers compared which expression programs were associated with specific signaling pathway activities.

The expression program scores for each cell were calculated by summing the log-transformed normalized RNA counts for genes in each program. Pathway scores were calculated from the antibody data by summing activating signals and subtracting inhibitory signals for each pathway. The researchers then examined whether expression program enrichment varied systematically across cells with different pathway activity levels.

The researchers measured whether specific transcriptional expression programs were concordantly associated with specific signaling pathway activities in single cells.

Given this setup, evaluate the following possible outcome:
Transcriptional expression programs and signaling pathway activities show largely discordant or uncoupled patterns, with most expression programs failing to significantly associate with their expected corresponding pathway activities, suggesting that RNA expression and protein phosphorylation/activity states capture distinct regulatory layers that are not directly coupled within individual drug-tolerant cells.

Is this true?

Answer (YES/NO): NO